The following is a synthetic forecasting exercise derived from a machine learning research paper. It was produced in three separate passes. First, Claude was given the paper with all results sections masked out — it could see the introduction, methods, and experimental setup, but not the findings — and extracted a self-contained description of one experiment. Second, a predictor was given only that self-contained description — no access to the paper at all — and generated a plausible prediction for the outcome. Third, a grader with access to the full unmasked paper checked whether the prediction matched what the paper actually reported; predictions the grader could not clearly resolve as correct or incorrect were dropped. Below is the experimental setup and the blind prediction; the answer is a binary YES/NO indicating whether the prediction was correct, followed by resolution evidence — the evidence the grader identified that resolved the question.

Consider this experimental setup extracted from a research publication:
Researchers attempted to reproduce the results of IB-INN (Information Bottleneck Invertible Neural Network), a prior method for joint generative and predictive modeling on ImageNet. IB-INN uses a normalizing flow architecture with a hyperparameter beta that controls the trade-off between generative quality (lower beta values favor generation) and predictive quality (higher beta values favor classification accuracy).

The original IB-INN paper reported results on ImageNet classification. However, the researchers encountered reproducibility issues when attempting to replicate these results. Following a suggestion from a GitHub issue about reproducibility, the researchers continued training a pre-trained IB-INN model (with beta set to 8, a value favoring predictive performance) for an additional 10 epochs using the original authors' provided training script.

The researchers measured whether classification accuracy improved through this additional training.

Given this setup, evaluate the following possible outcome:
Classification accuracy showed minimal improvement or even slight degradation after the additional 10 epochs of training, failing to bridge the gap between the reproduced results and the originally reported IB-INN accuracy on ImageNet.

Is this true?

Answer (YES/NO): YES